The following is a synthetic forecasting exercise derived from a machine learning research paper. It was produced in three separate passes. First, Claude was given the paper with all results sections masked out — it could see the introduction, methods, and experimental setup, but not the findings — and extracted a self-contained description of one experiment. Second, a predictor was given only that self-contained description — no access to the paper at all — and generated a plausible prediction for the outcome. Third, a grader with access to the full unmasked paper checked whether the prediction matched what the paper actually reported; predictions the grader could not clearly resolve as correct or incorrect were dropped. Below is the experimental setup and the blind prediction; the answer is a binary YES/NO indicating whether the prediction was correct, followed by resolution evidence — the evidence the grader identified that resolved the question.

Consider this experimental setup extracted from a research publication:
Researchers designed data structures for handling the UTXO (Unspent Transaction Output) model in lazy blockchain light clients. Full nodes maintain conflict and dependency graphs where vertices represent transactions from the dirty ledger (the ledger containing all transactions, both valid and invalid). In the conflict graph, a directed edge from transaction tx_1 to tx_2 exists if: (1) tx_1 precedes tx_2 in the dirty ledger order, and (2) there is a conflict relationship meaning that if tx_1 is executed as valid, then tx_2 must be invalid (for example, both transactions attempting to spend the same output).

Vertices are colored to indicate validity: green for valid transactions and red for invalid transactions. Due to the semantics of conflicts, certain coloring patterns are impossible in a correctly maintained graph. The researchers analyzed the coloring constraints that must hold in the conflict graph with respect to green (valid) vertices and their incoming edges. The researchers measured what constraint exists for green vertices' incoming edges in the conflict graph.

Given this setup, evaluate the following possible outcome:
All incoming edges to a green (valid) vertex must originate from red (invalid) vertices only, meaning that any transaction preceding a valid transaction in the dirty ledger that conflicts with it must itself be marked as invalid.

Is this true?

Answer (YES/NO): YES